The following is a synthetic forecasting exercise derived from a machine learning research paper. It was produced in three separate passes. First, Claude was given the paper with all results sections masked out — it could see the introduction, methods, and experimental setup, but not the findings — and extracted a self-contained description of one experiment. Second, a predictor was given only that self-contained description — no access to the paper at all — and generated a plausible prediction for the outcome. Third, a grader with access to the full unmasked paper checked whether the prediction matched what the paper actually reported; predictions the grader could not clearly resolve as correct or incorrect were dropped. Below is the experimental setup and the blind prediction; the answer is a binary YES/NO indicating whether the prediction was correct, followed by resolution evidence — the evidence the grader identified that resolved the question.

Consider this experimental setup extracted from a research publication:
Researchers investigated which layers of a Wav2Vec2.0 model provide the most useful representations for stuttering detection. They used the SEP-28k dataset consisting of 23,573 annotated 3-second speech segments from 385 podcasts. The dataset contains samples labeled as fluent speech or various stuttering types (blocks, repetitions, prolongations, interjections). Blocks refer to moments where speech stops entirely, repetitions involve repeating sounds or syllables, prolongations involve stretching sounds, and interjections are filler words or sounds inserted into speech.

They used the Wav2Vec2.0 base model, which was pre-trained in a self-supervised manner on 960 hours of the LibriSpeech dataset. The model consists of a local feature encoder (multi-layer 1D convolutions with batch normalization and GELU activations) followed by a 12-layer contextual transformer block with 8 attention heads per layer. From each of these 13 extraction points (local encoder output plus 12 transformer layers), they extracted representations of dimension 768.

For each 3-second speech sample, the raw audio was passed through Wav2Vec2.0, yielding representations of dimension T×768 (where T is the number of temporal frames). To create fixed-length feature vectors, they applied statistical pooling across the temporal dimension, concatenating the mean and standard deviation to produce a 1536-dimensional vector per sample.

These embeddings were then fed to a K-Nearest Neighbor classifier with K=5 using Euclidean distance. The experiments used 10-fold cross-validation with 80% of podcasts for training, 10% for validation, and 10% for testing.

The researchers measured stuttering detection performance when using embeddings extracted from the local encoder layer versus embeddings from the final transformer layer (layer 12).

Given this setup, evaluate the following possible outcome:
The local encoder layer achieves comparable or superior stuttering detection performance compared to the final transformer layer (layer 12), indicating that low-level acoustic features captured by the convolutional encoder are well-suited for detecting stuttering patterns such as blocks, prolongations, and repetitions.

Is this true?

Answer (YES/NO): NO